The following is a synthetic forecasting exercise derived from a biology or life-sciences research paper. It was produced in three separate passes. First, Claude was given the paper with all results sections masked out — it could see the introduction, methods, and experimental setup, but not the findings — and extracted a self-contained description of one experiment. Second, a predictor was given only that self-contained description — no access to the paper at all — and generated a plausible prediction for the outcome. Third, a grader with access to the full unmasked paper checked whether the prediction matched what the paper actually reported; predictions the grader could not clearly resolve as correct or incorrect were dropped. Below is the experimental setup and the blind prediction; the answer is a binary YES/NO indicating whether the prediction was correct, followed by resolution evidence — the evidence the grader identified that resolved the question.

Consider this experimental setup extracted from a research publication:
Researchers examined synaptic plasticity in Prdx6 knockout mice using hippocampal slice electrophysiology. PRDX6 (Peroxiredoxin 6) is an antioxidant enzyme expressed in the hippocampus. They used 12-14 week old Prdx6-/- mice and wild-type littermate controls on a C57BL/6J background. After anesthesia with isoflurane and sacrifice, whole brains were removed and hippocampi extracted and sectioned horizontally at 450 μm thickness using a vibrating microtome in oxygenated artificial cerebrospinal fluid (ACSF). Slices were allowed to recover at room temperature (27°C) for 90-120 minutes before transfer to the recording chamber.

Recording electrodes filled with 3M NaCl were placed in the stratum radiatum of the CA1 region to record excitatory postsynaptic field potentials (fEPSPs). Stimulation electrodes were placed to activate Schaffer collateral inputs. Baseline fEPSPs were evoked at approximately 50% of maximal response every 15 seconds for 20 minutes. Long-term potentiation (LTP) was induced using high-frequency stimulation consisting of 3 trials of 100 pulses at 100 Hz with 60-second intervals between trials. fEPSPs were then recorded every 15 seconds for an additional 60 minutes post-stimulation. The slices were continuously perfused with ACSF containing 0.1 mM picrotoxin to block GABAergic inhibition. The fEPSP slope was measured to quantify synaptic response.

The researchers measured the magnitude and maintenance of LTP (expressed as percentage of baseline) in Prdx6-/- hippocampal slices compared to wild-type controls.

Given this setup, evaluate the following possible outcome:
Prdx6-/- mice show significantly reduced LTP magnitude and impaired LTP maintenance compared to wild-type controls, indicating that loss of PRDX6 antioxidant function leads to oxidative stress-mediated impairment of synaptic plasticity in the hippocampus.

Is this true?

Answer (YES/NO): NO